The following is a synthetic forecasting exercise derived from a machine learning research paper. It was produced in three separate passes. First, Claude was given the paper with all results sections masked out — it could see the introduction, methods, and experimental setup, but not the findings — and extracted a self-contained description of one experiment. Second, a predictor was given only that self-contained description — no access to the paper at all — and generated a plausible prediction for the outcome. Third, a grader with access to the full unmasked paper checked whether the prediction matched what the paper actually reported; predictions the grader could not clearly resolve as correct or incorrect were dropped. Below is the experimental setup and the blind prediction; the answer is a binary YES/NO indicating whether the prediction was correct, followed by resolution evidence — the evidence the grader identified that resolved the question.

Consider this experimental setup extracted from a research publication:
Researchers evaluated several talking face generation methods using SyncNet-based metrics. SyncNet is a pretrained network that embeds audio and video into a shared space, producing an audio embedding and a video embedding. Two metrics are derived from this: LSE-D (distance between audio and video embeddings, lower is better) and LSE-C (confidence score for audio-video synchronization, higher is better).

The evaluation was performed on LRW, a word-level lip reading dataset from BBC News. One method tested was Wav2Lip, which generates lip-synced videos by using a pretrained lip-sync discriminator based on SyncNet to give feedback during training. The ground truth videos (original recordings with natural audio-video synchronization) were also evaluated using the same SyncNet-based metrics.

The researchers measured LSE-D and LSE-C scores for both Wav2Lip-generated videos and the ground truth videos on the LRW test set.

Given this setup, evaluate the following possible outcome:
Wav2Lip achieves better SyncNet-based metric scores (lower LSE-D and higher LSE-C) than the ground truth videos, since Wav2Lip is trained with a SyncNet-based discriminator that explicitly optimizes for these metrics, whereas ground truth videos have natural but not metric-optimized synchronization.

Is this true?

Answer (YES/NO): YES